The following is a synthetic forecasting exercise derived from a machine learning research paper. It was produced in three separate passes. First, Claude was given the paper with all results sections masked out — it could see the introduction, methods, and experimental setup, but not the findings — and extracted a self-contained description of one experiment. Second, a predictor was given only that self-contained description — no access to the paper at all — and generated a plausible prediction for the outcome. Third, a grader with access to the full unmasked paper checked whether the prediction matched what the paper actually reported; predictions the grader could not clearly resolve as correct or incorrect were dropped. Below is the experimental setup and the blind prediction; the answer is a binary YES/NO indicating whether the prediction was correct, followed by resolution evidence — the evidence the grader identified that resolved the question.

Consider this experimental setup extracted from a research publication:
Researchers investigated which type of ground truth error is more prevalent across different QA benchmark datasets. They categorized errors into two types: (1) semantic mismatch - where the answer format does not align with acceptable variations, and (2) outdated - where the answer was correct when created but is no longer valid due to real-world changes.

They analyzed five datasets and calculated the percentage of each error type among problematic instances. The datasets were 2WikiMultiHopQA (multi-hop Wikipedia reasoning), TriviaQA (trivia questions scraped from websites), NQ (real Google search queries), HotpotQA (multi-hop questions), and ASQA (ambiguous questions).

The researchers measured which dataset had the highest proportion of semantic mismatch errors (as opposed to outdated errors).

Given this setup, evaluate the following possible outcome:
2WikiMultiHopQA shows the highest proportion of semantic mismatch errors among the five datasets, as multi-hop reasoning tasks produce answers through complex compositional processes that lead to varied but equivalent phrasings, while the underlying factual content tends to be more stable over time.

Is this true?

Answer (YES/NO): NO